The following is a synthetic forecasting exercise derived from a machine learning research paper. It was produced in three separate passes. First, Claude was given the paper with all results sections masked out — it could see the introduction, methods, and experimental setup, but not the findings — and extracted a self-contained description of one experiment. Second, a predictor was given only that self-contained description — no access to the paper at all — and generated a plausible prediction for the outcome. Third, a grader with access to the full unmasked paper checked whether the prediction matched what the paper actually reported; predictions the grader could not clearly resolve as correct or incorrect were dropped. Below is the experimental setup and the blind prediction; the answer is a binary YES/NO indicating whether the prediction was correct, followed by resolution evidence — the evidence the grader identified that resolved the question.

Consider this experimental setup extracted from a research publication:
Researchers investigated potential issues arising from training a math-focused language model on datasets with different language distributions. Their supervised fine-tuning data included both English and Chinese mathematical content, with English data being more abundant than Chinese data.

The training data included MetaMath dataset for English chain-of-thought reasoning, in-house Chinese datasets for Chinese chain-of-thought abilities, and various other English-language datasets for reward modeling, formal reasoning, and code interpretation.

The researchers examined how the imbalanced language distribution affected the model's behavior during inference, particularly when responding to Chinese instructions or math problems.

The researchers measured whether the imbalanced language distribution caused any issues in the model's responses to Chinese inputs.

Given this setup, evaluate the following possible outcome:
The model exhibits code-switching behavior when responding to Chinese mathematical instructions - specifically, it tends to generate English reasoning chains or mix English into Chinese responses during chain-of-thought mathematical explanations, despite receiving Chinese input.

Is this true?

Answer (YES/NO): YES